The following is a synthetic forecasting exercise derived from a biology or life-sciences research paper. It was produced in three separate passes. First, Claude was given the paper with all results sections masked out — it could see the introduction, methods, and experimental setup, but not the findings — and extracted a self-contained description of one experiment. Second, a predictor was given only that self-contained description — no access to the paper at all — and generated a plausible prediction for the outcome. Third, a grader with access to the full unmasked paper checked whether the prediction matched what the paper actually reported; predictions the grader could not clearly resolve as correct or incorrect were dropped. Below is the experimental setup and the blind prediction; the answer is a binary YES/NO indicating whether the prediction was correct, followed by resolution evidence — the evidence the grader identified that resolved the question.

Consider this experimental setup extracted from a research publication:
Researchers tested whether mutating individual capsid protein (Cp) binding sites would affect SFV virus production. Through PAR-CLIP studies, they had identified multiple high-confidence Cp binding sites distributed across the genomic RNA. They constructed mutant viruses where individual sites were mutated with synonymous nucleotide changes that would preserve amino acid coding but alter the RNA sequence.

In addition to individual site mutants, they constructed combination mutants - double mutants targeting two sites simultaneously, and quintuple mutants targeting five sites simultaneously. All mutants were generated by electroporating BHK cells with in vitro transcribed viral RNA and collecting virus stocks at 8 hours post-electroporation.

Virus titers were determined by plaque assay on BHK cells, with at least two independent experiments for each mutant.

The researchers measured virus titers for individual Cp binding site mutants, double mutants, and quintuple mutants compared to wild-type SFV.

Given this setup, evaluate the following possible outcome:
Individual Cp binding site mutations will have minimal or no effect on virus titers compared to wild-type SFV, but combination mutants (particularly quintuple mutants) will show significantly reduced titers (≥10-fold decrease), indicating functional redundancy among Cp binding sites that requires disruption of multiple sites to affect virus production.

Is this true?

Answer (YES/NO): NO